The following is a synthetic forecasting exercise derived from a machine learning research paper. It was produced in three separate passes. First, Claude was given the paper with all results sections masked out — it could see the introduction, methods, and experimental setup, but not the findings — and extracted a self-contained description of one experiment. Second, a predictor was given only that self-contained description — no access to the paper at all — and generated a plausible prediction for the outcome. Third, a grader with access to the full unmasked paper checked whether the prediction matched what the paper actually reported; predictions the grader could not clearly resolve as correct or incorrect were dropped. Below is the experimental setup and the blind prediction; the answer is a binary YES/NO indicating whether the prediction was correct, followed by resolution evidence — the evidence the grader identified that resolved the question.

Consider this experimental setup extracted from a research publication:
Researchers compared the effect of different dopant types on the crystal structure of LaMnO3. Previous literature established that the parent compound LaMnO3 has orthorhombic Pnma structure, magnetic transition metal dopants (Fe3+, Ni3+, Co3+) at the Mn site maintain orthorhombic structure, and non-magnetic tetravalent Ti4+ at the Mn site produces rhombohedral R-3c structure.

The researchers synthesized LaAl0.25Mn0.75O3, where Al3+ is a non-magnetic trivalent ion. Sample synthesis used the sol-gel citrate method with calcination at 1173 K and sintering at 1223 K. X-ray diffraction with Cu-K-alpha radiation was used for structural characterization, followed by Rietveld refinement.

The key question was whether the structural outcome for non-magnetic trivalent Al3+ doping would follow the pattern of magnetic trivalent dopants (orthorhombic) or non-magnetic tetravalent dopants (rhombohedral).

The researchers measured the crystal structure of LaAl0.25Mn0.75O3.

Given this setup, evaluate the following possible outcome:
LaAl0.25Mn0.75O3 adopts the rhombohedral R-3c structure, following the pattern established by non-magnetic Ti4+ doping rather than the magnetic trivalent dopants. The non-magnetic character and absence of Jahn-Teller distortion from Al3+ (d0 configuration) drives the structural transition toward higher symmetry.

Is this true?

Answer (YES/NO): YES